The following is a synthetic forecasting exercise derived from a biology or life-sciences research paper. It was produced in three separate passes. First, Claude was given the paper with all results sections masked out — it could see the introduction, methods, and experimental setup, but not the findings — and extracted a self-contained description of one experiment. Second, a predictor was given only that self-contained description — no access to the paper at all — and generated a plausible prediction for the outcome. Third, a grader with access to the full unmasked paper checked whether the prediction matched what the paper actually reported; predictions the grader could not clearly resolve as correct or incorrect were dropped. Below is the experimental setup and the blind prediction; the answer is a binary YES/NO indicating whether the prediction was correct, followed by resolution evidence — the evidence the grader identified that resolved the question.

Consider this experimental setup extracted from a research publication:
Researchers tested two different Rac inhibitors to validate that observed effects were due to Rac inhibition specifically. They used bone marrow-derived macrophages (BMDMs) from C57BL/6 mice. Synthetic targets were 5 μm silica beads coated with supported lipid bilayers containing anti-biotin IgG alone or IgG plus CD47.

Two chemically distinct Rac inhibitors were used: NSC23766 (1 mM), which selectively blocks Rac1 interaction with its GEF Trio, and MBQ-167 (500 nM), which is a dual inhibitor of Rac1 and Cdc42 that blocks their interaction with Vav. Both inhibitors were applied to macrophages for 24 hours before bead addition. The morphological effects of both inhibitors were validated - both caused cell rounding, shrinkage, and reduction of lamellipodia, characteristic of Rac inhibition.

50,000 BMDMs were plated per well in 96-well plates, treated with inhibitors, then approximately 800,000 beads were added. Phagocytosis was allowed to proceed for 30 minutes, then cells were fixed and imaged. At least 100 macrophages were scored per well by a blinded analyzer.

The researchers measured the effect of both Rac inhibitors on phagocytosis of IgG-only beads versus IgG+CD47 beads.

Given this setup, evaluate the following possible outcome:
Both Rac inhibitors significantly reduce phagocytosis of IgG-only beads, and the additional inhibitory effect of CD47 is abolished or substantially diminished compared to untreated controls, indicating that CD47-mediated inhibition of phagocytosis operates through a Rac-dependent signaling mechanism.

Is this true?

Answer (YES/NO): YES